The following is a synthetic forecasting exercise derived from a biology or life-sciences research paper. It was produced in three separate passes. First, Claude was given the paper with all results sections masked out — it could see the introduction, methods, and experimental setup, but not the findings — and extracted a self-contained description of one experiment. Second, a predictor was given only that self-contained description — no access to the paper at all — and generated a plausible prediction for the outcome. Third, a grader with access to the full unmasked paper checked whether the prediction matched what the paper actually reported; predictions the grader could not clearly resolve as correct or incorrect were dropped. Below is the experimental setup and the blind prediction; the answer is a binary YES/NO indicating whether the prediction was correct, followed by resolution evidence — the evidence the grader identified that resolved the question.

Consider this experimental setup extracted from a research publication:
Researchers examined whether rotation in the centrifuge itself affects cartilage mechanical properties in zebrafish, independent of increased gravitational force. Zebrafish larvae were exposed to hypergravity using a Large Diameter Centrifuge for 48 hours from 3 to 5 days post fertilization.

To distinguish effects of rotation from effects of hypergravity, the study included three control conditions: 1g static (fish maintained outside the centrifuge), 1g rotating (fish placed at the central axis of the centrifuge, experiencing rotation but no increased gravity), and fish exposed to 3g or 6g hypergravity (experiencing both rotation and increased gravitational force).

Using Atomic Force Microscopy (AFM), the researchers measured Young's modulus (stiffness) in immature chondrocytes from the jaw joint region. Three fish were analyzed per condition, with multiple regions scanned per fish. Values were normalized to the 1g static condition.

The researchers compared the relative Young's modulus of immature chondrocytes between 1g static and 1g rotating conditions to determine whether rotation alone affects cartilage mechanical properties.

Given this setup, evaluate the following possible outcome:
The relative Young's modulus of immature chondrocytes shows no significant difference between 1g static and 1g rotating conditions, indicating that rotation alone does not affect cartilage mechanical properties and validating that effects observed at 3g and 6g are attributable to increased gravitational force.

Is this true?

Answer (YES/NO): YES